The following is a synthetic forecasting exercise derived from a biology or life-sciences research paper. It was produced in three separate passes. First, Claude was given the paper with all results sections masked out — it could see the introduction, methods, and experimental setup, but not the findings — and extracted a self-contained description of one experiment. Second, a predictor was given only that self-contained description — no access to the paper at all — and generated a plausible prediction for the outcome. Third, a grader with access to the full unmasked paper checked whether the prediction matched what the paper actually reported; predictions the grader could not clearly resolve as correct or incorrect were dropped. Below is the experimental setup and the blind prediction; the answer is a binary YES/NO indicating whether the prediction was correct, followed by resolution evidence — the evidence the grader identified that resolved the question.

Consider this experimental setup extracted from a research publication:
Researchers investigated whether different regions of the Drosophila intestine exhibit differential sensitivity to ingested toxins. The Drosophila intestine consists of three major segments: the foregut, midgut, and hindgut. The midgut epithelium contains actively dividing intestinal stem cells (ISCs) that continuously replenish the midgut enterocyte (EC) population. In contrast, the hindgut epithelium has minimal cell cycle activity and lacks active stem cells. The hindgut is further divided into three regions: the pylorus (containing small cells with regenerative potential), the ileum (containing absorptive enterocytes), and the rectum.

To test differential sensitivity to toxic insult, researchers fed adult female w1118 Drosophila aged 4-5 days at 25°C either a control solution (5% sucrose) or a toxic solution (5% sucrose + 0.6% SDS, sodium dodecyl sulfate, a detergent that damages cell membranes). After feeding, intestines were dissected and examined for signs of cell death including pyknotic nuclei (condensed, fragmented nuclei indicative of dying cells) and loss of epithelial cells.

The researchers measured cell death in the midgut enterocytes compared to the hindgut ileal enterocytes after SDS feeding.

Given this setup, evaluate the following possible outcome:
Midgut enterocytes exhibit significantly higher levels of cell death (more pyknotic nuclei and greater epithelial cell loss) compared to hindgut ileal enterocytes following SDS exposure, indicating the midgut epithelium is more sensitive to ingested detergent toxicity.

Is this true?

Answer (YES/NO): YES